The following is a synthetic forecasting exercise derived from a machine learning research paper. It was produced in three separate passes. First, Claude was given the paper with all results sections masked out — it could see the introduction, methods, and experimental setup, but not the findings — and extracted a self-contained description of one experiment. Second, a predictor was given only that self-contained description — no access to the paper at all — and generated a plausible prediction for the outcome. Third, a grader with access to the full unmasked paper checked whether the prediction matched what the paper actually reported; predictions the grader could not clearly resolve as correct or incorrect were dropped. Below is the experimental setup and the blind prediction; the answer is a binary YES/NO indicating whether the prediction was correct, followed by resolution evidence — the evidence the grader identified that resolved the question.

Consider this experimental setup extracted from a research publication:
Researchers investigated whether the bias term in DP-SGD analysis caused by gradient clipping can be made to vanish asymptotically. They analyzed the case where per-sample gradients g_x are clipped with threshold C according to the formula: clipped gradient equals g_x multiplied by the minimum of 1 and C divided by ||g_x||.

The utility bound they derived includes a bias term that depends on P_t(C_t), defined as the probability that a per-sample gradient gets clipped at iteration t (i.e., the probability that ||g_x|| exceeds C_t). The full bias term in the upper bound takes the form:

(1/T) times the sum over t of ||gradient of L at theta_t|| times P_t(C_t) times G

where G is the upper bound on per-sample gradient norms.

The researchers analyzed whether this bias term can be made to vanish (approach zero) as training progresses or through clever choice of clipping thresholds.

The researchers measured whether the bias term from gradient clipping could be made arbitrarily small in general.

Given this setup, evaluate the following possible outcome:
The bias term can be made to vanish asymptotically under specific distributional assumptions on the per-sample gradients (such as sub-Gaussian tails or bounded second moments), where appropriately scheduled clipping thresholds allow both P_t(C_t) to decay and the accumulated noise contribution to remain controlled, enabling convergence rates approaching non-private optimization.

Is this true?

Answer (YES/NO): NO